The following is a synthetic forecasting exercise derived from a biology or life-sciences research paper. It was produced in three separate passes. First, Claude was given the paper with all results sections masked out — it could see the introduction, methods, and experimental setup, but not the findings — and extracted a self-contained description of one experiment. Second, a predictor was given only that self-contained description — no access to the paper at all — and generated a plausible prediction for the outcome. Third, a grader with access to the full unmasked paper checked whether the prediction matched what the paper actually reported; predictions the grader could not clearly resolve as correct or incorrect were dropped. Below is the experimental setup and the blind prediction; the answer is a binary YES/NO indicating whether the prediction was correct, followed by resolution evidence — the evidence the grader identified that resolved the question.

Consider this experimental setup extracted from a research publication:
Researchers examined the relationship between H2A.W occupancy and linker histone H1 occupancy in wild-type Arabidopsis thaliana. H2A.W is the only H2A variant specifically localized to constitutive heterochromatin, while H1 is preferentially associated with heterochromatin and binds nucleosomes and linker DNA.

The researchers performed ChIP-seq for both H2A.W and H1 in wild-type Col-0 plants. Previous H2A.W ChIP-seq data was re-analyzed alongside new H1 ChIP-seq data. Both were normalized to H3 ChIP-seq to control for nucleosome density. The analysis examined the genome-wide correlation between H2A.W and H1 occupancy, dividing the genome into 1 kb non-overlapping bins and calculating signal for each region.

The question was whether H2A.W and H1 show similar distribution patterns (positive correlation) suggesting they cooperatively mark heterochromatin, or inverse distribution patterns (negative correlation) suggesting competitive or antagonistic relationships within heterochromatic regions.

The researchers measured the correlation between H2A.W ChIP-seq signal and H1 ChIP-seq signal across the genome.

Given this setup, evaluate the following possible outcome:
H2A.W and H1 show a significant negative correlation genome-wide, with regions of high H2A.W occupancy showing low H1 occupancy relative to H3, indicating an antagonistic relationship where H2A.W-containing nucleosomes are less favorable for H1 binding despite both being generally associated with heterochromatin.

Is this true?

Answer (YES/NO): NO